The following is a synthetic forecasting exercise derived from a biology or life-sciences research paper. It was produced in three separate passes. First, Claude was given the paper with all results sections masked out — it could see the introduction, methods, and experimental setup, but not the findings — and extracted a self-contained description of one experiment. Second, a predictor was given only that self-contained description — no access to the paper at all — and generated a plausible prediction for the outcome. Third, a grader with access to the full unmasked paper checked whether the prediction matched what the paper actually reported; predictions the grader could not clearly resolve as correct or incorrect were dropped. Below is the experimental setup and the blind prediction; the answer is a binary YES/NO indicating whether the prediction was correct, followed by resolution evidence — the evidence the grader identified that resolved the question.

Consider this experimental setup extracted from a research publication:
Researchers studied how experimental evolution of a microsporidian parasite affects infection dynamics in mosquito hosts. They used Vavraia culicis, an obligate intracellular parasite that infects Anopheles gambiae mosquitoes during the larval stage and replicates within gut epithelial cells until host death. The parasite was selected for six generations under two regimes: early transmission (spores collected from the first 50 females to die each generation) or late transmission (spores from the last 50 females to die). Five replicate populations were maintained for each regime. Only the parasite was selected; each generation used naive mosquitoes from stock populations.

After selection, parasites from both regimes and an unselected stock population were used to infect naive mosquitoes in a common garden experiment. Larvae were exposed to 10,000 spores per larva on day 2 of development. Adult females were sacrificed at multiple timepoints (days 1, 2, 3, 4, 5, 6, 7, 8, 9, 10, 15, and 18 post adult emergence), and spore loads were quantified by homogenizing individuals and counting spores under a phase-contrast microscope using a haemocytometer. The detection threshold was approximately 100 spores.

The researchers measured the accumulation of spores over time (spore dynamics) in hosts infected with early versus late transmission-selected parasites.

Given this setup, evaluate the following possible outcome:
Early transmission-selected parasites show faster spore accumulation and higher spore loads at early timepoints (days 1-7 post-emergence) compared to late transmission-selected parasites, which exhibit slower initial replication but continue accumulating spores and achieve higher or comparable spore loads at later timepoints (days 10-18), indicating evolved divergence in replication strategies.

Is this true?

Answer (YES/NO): NO